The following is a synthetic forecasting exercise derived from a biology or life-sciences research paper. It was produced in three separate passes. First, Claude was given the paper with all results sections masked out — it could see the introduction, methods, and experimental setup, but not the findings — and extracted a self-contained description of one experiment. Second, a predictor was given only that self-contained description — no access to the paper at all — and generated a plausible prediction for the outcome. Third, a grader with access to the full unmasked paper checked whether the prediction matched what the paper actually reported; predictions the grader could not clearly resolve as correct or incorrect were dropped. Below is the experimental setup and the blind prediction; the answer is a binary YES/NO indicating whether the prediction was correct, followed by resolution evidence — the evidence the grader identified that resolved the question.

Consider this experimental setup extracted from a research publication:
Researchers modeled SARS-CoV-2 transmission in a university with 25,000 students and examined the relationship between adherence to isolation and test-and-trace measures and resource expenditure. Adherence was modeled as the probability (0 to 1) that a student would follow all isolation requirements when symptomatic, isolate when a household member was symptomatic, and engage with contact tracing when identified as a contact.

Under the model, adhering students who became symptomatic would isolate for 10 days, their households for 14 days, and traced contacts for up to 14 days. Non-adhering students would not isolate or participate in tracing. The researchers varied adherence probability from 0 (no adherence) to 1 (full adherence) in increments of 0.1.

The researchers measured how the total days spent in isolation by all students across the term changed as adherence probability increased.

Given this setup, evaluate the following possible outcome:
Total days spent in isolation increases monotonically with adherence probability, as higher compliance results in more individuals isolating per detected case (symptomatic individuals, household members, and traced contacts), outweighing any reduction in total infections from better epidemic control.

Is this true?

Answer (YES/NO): NO